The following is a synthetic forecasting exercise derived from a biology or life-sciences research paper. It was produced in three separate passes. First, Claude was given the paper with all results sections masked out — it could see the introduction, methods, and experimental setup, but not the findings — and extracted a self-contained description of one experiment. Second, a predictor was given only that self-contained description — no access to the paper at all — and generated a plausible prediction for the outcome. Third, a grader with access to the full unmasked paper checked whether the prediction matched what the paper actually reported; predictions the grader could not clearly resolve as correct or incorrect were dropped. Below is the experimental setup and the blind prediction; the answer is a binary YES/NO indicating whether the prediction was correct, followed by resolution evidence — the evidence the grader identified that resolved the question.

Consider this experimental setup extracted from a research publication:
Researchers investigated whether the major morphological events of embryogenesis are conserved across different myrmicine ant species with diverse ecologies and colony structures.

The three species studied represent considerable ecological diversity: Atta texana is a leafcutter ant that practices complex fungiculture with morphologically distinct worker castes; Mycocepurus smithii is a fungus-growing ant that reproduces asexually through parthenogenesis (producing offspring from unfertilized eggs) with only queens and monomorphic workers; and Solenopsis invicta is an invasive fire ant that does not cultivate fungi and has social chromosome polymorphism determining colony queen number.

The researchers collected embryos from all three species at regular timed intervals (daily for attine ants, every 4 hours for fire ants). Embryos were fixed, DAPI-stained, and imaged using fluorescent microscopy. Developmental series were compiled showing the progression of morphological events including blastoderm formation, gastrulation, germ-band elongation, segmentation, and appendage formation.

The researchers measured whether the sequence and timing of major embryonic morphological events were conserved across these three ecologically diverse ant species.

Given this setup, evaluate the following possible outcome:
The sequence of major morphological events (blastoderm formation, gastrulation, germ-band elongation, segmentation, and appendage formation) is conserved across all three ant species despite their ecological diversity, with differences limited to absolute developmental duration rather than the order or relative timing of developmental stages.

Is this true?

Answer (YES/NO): YES